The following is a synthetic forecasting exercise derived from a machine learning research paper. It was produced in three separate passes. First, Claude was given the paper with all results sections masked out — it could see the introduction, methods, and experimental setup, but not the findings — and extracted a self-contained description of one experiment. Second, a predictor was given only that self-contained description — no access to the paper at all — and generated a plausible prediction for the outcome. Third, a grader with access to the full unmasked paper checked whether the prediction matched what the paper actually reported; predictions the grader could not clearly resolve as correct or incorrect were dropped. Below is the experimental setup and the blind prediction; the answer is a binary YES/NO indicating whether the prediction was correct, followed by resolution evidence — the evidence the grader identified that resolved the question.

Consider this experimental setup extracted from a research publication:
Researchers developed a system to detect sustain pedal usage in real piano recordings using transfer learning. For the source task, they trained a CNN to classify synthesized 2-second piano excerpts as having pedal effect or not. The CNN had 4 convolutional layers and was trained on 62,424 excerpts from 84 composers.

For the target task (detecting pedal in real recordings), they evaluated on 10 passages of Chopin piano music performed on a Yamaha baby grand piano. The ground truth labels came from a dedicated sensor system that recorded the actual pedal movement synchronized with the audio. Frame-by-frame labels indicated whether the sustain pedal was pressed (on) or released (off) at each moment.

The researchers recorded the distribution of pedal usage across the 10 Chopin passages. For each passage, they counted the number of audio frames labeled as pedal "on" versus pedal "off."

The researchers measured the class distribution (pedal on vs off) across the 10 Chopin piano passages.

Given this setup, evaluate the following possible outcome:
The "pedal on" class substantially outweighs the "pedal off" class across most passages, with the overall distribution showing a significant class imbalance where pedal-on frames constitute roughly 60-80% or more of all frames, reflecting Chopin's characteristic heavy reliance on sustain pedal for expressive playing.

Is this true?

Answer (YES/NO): YES